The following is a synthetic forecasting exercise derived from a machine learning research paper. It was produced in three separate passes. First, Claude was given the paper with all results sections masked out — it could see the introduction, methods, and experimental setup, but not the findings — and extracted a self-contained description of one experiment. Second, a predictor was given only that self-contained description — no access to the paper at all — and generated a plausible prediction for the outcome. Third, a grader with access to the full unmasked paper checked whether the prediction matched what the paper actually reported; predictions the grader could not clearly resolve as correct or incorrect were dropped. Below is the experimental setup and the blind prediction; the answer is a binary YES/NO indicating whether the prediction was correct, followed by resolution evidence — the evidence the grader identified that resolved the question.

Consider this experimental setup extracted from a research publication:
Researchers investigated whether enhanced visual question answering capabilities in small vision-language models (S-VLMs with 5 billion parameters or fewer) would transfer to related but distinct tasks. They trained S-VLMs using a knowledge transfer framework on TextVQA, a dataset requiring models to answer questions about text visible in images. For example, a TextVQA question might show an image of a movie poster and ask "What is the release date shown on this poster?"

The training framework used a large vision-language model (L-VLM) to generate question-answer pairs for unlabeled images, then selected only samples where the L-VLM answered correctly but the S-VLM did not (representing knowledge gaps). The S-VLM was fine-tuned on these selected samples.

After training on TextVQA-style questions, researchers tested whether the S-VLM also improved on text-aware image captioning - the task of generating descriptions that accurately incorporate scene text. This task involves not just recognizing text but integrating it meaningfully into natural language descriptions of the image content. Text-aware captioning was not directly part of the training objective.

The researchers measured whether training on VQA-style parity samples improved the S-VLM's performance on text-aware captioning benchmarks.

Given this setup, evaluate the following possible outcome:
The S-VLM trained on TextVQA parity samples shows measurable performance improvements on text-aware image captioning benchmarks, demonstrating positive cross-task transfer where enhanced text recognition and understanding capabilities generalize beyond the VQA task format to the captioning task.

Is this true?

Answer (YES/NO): YES